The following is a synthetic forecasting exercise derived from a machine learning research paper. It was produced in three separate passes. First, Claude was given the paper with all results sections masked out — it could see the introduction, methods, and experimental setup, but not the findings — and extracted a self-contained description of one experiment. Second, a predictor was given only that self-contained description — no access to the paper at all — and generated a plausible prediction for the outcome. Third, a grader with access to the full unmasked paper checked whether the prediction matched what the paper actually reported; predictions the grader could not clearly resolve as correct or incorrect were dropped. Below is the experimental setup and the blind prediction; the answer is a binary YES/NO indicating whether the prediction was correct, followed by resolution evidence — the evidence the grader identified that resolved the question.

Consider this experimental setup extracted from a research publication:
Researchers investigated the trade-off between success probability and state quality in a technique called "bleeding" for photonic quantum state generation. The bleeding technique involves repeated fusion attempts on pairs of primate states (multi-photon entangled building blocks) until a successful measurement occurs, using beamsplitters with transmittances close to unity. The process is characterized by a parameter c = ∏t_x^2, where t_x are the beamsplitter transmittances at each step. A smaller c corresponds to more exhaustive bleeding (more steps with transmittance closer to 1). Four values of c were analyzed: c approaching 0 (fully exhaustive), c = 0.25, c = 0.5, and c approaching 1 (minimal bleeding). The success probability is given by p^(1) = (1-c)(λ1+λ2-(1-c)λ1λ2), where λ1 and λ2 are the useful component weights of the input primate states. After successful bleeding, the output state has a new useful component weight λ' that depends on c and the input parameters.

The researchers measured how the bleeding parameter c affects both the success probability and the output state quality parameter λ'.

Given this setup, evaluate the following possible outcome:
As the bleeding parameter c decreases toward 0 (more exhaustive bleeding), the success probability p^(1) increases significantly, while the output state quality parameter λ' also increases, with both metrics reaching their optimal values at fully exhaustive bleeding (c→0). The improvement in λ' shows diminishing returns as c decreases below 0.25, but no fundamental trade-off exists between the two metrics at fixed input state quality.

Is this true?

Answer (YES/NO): NO